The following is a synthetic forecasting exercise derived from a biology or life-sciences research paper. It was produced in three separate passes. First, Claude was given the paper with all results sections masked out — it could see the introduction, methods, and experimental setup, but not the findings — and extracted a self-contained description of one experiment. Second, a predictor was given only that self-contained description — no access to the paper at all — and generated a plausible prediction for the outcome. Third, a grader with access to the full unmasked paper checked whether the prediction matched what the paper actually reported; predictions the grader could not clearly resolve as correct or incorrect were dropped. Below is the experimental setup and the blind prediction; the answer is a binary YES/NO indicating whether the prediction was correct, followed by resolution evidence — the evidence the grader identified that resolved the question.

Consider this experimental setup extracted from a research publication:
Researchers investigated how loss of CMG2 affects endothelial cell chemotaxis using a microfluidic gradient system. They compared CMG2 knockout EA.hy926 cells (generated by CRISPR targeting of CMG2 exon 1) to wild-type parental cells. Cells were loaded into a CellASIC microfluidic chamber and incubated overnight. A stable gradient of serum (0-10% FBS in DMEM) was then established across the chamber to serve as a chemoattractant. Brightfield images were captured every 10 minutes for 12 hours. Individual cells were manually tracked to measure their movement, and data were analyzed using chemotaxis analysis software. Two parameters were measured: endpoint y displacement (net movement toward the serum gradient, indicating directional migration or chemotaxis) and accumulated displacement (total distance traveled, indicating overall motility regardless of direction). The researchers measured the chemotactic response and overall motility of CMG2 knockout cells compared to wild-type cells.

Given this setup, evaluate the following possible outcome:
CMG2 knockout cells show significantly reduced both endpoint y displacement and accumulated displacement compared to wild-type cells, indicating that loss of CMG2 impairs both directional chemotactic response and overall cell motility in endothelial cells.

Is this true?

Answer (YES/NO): NO